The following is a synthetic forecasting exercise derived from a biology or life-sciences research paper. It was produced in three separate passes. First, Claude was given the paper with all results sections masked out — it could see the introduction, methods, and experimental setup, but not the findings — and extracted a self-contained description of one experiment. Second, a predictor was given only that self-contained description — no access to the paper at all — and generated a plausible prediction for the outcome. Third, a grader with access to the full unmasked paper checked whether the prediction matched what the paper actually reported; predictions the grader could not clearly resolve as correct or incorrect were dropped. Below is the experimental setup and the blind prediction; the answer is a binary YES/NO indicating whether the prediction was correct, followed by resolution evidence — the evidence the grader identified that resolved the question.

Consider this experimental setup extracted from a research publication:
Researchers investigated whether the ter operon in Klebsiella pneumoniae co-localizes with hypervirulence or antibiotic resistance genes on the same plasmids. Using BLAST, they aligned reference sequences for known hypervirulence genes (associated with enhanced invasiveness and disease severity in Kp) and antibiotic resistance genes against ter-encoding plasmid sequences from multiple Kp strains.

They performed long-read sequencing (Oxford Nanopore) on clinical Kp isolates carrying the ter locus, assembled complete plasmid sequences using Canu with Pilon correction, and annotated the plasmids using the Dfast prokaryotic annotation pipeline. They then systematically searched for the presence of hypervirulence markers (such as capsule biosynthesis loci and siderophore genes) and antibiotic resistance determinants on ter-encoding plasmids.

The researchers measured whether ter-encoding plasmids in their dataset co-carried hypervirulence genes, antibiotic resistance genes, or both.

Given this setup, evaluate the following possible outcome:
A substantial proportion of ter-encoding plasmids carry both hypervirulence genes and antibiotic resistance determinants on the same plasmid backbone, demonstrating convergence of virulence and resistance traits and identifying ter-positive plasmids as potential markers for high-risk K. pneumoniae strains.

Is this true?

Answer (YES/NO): NO